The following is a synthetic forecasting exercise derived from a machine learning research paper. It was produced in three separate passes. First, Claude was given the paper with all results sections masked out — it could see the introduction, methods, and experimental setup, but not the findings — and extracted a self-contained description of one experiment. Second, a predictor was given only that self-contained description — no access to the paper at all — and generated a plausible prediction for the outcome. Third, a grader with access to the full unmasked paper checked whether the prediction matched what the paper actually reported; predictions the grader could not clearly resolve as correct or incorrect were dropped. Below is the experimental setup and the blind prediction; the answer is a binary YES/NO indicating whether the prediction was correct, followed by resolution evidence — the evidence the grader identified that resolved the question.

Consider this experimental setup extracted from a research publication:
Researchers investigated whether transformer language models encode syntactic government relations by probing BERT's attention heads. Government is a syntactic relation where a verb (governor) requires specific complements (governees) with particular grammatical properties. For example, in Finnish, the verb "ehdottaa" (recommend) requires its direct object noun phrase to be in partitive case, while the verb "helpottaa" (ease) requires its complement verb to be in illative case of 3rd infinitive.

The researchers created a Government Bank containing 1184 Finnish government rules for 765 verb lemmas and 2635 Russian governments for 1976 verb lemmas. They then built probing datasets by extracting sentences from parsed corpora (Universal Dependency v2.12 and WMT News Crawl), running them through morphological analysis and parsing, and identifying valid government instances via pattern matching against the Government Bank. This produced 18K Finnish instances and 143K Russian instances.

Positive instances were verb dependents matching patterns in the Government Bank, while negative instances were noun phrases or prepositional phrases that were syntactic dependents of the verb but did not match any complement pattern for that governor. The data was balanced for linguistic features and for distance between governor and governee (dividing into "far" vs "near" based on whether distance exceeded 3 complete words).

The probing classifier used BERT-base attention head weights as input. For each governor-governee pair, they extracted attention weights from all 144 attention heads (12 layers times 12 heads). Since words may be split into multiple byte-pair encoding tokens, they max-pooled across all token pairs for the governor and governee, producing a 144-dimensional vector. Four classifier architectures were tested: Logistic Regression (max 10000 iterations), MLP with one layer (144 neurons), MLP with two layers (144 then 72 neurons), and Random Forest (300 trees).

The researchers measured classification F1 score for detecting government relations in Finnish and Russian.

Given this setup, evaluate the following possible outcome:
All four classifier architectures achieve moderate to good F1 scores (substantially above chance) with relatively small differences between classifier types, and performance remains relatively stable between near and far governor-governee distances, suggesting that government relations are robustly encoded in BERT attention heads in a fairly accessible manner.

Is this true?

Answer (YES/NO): NO